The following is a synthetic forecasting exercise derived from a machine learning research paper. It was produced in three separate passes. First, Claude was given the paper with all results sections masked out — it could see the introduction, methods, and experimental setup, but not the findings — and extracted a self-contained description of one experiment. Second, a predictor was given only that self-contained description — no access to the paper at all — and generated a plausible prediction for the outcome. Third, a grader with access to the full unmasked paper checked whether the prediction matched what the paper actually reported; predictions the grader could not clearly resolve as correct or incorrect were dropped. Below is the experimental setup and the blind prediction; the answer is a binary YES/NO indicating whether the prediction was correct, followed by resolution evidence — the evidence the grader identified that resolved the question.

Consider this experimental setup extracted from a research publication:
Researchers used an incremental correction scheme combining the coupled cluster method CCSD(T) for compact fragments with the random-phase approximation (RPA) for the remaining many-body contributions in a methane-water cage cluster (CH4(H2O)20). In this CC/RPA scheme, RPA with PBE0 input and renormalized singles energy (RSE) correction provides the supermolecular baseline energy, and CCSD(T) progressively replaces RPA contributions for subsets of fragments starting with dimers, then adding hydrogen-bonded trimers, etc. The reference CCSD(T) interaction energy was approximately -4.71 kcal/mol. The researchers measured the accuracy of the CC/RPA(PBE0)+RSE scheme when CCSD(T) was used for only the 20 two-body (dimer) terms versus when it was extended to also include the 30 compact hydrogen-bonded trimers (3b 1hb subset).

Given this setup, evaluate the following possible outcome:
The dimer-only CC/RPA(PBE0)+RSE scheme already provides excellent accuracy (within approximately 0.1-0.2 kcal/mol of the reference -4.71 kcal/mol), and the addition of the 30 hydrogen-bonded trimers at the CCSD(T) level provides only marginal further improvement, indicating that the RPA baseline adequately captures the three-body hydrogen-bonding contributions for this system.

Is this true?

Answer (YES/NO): NO